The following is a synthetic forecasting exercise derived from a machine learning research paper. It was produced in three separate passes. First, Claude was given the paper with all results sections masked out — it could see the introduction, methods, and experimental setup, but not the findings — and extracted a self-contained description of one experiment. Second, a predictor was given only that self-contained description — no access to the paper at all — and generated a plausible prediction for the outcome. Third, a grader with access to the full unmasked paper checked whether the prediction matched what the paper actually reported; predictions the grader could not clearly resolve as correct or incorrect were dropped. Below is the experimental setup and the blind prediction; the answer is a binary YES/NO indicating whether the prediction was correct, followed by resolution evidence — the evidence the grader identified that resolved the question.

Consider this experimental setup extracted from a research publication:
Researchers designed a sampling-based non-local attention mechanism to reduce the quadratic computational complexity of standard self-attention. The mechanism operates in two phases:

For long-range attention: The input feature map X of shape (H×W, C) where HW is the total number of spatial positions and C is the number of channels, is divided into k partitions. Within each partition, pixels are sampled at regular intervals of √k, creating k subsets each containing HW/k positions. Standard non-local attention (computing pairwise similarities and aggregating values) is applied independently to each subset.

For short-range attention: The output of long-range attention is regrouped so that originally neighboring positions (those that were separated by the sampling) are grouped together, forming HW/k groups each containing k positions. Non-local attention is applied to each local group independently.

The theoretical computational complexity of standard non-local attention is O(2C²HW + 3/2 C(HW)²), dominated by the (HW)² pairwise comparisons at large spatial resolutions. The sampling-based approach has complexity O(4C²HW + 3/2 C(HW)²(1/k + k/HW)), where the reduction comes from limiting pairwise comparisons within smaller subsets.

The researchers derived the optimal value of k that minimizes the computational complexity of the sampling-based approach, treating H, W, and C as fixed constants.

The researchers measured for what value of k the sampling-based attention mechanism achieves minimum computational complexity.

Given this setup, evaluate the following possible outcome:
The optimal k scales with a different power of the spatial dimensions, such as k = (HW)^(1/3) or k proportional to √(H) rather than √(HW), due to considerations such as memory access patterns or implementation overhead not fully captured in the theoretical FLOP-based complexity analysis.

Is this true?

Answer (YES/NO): NO